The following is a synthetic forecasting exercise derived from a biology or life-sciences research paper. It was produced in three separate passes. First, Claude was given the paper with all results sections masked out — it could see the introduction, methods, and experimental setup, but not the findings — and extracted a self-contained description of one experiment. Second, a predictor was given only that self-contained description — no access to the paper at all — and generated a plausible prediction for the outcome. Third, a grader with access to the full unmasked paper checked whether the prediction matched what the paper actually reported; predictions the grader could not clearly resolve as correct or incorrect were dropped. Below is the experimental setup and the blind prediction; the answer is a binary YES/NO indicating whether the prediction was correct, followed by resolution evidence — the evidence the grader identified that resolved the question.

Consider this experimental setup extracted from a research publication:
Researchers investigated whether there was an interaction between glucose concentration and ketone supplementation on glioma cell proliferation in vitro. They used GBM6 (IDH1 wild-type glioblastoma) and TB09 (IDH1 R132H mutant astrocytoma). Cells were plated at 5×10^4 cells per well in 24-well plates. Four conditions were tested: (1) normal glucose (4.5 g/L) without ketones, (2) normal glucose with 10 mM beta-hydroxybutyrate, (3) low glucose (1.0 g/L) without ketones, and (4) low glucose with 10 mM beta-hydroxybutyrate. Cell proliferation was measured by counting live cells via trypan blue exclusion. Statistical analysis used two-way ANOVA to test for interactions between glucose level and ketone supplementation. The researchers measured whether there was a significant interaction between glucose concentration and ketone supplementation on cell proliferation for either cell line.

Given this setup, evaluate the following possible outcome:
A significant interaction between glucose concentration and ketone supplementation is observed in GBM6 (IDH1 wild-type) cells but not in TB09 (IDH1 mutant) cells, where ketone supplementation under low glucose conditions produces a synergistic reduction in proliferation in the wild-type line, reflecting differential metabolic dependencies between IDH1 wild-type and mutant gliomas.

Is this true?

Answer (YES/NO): NO